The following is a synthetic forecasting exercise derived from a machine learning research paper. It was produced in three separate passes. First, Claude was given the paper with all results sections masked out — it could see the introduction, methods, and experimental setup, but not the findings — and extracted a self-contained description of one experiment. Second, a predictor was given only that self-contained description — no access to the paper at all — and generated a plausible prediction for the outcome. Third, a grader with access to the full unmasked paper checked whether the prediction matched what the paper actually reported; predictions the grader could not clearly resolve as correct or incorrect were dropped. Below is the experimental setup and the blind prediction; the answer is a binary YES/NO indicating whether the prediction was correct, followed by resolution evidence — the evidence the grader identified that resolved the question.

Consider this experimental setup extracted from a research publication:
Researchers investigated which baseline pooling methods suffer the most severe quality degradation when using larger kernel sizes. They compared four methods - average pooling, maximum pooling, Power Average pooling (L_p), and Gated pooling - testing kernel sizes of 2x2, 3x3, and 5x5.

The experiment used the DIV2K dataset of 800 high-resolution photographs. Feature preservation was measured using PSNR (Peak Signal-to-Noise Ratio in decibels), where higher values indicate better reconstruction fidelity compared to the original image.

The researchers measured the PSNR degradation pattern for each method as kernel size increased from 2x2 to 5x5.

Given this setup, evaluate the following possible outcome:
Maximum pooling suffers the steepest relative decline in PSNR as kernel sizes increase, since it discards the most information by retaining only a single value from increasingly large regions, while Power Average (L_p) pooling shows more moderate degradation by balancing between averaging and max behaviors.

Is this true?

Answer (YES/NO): YES